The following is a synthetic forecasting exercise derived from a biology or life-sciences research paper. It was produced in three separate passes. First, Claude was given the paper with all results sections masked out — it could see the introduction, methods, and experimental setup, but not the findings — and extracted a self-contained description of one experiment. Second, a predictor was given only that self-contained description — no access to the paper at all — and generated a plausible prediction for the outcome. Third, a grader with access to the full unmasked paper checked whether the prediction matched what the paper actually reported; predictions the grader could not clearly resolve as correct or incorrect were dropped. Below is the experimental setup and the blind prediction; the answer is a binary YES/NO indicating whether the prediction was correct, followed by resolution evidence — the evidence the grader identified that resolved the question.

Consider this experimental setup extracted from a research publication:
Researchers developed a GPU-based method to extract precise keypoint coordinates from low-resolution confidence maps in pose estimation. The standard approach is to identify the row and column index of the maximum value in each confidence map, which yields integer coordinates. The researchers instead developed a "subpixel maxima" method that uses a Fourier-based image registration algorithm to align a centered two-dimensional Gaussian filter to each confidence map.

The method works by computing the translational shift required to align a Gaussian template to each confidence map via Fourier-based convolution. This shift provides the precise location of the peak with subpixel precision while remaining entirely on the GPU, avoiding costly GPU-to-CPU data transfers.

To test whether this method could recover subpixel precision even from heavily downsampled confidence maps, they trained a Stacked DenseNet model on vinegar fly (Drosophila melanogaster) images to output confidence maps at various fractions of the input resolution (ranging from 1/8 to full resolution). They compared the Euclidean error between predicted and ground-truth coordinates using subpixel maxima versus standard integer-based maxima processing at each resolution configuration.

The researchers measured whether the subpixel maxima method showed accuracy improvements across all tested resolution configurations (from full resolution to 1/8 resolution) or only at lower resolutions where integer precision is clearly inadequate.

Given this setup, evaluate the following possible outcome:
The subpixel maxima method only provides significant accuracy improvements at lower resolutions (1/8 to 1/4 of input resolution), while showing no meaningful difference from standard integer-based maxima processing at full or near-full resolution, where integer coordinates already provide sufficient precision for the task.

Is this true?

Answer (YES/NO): NO